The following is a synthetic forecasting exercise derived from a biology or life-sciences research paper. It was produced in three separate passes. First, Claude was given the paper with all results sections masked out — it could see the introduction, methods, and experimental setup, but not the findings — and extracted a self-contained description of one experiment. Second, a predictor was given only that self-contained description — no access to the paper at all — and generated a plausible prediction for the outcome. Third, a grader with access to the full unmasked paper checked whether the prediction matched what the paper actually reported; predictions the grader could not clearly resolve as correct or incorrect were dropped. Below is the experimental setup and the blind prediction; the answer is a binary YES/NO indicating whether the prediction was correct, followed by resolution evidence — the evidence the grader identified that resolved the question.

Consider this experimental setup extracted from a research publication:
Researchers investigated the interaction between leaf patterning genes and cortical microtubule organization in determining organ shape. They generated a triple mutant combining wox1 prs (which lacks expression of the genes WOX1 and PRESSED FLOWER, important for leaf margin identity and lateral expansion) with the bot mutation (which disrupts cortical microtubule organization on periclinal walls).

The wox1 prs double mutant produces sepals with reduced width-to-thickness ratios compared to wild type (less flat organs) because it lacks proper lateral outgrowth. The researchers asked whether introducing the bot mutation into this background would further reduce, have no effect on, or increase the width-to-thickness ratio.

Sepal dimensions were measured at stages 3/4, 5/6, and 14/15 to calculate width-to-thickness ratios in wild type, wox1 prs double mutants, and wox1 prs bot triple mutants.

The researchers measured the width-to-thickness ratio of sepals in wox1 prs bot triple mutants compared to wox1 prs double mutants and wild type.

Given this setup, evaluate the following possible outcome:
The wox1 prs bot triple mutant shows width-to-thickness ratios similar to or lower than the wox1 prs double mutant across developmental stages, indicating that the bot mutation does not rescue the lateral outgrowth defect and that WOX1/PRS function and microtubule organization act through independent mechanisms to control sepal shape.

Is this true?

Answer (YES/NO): NO